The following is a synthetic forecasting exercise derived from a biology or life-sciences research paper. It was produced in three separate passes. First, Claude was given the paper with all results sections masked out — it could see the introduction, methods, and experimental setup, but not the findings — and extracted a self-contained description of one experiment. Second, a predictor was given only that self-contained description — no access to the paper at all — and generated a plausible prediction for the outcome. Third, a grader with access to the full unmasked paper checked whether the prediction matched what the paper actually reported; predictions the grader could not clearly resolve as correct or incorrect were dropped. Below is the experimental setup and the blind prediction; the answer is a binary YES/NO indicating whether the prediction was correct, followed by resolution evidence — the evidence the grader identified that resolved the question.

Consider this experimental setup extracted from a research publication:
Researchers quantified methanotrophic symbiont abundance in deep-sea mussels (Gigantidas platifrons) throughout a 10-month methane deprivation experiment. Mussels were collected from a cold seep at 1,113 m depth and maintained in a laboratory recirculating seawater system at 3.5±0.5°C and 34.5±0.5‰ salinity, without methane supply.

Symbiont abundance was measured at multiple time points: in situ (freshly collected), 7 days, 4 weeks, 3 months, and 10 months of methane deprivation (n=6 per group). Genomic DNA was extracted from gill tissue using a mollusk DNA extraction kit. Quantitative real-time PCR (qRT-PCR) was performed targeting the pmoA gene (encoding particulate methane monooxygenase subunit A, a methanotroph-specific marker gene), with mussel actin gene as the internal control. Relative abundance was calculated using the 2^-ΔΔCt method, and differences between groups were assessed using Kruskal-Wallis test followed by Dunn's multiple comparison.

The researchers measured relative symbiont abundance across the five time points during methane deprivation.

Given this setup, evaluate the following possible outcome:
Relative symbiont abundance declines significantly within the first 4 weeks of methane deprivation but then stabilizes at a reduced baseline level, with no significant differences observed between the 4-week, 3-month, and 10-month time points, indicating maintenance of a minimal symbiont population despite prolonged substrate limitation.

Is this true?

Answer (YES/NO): NO